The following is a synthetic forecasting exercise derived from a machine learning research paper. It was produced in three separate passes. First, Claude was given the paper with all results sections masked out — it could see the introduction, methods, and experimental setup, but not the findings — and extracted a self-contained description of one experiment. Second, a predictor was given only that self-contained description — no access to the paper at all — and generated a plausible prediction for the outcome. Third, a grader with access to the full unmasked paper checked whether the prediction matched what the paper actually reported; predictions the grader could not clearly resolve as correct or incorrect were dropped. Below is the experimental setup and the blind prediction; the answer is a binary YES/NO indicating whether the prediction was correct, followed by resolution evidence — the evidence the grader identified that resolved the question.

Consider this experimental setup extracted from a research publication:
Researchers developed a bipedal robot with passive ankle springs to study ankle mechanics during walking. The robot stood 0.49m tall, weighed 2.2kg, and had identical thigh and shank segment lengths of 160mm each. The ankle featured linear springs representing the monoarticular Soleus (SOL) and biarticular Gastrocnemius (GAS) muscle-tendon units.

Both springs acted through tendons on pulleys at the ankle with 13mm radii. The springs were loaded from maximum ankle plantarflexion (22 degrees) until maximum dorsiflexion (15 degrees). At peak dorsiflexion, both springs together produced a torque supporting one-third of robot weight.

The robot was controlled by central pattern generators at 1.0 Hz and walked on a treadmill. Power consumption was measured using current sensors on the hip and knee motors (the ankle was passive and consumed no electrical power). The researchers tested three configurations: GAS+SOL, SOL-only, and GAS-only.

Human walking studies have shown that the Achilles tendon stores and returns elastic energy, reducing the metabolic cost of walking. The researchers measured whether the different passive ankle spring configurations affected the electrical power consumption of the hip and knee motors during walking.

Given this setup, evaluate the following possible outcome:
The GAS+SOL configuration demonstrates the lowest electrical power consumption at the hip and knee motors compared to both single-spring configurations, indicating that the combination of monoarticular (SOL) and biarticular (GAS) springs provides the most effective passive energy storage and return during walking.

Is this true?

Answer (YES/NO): NO